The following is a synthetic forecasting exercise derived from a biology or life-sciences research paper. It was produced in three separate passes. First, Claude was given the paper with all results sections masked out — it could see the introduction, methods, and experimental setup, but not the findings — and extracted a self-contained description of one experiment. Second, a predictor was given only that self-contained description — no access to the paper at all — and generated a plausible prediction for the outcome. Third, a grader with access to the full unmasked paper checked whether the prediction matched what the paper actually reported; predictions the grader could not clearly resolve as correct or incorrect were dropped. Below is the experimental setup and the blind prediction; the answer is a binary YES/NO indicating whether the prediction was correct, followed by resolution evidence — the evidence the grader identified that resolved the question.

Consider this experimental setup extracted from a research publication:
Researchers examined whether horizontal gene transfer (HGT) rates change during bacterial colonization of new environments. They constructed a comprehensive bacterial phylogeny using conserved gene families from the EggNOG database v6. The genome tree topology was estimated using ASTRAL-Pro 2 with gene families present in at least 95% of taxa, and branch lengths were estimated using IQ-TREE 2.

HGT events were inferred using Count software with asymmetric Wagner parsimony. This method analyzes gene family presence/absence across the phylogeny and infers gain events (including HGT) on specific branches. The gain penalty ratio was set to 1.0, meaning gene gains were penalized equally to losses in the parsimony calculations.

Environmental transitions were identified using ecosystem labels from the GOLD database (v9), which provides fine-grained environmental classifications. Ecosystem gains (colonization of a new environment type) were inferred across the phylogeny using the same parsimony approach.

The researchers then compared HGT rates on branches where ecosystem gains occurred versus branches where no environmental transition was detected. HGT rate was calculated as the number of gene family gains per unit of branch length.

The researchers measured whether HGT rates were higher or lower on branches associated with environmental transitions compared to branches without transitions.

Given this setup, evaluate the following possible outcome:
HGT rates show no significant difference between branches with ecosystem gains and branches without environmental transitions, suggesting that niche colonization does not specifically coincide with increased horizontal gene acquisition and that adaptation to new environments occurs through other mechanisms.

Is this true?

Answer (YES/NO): NO